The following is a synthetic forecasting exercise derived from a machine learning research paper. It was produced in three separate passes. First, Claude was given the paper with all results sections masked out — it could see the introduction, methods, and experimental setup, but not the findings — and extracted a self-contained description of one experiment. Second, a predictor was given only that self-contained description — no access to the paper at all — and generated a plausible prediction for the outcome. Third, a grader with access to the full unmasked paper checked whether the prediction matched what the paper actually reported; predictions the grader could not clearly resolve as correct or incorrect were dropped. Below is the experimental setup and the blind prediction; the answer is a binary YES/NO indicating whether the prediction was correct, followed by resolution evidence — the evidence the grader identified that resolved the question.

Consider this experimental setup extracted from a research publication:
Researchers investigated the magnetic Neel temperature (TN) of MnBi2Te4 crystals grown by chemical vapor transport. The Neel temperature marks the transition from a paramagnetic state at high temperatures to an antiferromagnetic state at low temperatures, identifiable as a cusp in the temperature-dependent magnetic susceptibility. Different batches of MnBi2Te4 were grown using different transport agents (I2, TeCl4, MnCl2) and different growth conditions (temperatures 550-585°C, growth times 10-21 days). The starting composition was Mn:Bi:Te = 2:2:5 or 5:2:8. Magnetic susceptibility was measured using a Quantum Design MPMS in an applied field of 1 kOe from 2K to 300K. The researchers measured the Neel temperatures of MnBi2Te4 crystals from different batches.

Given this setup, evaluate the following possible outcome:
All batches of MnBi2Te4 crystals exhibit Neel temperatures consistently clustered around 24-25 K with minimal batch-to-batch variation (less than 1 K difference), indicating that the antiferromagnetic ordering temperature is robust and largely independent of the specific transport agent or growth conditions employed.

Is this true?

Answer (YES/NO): NO